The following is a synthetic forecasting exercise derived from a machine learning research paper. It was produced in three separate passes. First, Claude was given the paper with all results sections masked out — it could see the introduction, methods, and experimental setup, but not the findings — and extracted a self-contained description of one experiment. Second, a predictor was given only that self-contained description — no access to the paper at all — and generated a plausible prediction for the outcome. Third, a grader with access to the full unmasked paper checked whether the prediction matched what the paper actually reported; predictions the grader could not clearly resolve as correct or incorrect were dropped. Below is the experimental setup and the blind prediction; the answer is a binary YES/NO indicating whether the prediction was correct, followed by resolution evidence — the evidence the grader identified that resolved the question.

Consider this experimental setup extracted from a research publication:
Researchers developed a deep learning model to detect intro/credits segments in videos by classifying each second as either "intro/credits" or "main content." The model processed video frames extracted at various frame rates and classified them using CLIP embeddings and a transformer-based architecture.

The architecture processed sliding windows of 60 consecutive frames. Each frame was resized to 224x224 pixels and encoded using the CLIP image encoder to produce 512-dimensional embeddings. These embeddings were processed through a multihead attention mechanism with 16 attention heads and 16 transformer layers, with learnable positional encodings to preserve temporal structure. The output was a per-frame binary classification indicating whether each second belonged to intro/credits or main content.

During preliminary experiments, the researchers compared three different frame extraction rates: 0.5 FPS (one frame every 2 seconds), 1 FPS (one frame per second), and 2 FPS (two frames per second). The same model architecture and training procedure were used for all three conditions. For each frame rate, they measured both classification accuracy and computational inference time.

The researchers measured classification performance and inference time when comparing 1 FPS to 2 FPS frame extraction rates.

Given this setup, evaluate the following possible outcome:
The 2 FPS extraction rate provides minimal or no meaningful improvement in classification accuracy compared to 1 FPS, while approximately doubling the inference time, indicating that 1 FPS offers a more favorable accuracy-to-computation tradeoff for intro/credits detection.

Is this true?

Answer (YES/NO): YES